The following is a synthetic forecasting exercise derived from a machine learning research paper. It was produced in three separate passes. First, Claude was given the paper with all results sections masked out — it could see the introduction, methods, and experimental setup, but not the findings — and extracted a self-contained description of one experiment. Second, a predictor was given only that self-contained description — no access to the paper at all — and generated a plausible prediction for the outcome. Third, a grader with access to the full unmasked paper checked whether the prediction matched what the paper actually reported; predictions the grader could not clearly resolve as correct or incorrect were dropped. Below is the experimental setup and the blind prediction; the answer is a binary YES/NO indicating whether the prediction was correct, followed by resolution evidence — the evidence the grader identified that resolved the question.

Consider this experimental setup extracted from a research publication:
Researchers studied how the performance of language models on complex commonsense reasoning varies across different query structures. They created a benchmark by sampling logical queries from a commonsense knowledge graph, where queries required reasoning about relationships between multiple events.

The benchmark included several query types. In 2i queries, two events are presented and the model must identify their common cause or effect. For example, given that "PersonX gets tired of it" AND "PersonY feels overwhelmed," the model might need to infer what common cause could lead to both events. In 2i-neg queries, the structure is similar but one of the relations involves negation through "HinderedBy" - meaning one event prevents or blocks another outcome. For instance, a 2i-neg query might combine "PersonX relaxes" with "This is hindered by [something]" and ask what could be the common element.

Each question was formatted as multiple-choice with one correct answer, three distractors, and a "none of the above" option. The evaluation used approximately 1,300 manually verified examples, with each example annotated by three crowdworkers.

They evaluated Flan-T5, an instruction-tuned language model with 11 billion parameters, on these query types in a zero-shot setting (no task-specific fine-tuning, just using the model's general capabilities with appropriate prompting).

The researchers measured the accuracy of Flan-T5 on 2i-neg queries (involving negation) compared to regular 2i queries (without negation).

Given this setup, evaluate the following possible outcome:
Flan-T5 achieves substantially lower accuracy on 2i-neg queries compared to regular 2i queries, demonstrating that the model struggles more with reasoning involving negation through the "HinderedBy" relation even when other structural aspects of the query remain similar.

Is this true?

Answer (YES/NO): YES